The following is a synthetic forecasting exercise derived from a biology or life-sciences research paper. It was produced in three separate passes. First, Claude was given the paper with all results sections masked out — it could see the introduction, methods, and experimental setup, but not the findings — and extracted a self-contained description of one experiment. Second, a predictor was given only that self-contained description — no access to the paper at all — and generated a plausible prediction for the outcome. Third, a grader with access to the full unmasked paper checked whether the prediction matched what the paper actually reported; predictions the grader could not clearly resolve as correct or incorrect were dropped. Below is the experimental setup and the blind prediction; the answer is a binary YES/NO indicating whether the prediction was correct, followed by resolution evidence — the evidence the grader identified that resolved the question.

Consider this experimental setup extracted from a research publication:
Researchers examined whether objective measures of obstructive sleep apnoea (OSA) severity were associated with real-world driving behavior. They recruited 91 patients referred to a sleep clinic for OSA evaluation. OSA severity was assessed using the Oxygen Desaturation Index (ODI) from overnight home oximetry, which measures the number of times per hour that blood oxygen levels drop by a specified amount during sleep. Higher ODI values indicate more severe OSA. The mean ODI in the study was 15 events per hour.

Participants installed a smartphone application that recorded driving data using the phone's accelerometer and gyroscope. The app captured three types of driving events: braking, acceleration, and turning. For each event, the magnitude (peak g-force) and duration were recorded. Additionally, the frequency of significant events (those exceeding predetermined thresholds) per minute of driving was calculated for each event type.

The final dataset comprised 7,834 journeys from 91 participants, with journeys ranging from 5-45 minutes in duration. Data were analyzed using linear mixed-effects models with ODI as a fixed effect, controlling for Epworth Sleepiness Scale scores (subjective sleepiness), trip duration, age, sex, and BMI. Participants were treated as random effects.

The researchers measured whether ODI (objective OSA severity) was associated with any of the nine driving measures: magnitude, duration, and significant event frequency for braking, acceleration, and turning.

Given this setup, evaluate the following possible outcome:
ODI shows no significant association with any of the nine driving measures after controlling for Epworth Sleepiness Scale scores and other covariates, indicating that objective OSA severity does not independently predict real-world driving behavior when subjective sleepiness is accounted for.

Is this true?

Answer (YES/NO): YES